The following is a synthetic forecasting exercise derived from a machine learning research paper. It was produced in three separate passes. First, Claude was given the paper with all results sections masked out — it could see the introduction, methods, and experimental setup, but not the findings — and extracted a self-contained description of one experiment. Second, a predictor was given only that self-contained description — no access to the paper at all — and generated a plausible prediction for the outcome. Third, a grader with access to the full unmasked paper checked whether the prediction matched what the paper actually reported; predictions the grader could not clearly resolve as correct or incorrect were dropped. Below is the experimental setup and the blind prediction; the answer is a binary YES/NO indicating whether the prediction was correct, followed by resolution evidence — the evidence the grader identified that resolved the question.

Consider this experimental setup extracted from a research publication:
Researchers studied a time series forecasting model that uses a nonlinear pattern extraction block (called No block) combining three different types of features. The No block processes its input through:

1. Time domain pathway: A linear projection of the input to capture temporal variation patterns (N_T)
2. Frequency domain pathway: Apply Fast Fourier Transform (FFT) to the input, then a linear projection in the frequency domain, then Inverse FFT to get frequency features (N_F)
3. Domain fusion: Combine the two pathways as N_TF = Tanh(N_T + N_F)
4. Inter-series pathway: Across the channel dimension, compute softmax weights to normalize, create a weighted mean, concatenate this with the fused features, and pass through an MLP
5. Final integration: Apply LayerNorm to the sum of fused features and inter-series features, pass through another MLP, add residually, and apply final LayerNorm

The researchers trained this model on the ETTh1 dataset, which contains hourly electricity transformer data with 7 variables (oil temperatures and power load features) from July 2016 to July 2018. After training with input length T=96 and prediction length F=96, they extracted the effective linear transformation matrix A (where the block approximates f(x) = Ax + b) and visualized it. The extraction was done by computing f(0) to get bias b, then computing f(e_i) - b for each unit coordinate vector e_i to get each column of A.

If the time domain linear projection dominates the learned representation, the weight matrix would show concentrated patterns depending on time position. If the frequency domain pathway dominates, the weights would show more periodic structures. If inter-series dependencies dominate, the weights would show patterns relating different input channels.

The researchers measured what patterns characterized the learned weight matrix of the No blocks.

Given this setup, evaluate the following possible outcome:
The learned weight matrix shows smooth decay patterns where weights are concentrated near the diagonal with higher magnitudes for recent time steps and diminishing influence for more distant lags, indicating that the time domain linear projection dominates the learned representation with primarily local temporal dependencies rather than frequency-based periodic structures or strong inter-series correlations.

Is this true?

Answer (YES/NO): NO